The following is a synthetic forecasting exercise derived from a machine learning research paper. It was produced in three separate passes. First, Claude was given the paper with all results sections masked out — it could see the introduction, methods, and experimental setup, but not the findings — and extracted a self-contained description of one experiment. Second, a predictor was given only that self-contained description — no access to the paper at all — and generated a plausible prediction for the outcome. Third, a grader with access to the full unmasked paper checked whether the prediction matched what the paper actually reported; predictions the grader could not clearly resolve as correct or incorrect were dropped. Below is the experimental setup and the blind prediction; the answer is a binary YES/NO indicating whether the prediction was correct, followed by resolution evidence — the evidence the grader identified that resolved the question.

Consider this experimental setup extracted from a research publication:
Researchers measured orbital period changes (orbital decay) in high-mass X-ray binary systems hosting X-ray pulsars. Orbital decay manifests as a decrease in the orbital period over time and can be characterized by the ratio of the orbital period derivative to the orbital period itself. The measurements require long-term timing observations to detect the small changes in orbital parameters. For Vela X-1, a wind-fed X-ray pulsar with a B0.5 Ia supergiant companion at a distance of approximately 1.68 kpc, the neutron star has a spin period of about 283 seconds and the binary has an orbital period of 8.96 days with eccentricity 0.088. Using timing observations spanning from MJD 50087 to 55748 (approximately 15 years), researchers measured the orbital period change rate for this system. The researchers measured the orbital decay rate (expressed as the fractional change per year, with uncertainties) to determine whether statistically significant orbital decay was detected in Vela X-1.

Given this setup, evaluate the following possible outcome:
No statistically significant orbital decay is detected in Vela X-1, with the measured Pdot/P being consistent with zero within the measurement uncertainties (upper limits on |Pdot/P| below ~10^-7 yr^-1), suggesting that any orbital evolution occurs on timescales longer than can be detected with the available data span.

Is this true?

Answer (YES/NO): NO